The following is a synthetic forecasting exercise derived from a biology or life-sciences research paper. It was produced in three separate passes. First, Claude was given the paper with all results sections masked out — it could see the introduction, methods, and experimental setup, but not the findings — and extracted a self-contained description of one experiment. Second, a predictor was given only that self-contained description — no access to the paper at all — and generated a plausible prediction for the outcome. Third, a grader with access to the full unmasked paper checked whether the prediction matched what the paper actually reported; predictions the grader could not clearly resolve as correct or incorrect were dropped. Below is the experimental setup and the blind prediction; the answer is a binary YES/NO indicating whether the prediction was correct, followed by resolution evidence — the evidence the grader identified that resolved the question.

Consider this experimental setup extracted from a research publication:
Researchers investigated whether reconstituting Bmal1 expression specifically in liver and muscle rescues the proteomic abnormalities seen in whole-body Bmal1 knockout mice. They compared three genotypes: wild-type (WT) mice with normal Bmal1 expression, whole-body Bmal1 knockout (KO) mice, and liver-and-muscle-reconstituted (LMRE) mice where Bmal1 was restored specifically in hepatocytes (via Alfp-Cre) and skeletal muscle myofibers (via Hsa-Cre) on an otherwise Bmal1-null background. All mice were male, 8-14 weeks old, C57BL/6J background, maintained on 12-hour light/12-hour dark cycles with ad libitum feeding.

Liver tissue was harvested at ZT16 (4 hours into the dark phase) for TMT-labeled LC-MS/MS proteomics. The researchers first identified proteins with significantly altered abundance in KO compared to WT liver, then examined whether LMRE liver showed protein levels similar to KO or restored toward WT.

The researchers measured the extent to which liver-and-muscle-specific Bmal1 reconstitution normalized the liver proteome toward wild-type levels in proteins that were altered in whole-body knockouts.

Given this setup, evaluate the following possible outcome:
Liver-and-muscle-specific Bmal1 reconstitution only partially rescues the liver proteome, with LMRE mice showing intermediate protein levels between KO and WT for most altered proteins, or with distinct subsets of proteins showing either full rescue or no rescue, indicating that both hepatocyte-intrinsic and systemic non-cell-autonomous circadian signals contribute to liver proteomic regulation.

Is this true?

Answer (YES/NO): YES